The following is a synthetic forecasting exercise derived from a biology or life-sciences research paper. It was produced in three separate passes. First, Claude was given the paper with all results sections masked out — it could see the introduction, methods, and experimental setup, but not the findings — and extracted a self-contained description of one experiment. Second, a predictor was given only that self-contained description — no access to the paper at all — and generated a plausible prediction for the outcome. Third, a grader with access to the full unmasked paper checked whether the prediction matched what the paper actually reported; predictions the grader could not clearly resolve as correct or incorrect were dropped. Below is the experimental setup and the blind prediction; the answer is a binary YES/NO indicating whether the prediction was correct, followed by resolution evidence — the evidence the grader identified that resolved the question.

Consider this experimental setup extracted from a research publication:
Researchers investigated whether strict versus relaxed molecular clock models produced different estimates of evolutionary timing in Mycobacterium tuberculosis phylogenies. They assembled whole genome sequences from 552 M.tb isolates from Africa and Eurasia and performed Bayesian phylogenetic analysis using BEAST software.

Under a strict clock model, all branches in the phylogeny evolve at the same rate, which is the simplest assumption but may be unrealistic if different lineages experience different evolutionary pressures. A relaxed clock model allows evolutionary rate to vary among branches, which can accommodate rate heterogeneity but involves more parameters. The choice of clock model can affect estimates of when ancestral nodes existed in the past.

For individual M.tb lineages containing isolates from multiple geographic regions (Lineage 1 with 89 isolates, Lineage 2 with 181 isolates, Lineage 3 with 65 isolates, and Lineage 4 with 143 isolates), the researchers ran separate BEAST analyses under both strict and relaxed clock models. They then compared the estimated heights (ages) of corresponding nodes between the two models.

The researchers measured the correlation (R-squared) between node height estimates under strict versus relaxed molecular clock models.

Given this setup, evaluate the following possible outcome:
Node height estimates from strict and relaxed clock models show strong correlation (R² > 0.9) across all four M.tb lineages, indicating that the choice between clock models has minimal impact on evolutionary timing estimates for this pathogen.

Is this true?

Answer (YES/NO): YES